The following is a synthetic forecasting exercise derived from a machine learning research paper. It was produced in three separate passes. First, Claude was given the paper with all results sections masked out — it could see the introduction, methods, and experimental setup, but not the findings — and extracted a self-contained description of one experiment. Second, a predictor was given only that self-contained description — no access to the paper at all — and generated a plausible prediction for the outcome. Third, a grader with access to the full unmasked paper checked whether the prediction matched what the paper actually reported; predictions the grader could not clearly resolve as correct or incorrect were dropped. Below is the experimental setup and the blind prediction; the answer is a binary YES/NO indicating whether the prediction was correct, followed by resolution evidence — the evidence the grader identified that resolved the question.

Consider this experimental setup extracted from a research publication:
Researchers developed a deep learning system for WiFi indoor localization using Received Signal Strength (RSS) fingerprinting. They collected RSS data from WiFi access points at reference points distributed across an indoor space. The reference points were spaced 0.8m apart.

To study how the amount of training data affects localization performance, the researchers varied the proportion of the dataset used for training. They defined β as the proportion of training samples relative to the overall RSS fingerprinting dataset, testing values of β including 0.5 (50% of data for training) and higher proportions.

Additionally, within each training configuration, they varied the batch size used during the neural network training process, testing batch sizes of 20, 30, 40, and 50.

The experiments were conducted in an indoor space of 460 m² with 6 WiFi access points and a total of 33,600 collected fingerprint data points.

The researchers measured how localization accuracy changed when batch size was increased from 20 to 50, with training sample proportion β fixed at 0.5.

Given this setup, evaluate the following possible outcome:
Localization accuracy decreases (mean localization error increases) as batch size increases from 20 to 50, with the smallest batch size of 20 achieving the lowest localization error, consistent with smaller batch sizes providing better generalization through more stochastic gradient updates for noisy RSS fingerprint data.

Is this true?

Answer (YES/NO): YES